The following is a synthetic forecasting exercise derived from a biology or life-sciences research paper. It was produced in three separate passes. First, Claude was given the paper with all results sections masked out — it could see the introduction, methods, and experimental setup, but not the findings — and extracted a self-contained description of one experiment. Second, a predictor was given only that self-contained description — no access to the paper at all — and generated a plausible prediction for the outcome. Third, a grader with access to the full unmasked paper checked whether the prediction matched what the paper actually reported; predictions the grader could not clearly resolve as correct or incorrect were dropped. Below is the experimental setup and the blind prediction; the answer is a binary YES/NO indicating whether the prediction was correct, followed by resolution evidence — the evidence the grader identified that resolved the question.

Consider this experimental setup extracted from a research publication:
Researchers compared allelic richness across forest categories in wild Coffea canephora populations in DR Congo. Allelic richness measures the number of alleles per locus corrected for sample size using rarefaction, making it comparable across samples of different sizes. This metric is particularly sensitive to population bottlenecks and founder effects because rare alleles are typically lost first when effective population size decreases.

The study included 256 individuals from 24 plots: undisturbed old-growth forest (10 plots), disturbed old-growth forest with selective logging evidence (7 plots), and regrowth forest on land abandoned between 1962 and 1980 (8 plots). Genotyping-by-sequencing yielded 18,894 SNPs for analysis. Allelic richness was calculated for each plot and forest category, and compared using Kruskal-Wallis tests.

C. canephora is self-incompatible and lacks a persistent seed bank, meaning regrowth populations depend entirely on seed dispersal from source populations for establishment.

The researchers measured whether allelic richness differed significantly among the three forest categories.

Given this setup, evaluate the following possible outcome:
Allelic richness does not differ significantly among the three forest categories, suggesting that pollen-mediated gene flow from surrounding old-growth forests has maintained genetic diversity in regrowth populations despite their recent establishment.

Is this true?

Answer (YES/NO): NO